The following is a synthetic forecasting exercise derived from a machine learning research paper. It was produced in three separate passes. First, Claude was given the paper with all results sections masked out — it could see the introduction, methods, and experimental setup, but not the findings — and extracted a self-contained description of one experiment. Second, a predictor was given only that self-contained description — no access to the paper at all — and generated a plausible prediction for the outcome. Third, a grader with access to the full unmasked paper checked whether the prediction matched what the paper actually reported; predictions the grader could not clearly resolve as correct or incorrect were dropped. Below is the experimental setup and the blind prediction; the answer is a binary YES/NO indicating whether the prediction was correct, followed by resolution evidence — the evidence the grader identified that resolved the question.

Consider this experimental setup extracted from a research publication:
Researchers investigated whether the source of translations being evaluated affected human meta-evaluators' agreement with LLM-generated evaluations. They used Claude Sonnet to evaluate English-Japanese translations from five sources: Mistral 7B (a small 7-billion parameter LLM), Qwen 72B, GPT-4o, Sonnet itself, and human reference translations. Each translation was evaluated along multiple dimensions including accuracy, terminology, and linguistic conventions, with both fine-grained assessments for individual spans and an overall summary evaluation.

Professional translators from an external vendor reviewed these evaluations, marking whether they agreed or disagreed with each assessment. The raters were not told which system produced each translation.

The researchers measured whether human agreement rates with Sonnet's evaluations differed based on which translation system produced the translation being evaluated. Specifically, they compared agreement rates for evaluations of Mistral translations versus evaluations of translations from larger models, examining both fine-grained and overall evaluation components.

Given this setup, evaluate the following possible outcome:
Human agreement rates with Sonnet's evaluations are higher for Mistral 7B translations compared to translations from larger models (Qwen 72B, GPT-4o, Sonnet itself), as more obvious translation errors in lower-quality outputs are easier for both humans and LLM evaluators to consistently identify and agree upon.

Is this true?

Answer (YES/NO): NO